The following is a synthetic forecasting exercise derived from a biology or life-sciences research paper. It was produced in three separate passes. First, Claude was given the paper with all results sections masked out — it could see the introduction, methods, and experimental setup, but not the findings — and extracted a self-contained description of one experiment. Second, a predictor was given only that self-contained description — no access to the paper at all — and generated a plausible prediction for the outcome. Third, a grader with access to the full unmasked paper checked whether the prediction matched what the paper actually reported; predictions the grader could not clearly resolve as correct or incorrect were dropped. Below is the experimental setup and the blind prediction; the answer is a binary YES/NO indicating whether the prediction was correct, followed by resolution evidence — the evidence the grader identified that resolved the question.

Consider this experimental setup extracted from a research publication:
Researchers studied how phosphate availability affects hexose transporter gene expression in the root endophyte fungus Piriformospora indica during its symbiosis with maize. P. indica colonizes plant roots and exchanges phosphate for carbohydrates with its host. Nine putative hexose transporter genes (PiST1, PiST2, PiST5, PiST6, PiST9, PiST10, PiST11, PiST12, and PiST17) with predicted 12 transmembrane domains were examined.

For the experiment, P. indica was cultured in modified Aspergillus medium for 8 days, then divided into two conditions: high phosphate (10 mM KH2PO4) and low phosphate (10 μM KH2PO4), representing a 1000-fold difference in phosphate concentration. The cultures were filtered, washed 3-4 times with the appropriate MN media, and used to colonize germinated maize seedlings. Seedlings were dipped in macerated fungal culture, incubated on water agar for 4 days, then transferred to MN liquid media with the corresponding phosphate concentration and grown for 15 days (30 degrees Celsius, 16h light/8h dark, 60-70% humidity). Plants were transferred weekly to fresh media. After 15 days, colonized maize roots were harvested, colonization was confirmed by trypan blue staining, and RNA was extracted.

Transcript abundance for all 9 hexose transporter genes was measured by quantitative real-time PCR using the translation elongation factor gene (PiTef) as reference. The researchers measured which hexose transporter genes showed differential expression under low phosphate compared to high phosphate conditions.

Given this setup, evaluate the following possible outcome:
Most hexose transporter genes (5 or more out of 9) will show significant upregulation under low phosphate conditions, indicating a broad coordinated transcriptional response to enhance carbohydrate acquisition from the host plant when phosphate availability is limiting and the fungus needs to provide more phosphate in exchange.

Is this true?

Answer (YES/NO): NO